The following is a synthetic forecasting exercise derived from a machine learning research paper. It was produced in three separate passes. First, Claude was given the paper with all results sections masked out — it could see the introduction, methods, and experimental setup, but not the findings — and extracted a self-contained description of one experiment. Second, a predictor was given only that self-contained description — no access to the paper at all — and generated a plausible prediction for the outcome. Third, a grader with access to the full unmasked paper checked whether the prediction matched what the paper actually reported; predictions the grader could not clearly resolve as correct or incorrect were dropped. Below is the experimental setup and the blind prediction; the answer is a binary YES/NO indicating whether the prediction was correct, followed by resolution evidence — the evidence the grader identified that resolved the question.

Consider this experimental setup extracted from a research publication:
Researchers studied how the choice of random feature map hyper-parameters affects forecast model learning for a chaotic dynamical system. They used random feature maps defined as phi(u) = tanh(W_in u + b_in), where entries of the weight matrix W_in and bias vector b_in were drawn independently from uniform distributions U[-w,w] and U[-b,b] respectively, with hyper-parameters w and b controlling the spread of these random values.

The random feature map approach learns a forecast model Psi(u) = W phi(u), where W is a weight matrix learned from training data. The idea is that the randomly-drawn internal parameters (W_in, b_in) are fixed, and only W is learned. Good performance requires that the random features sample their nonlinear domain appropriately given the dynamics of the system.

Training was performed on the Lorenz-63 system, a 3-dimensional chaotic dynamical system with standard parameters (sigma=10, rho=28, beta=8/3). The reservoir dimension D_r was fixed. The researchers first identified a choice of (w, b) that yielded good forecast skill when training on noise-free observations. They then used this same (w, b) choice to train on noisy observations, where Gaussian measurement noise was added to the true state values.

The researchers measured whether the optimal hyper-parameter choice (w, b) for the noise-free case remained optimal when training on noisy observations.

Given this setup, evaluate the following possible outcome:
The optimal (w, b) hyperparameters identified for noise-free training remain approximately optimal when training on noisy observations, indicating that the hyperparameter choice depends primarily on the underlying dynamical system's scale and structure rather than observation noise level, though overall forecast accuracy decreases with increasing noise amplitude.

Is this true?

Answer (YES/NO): NO